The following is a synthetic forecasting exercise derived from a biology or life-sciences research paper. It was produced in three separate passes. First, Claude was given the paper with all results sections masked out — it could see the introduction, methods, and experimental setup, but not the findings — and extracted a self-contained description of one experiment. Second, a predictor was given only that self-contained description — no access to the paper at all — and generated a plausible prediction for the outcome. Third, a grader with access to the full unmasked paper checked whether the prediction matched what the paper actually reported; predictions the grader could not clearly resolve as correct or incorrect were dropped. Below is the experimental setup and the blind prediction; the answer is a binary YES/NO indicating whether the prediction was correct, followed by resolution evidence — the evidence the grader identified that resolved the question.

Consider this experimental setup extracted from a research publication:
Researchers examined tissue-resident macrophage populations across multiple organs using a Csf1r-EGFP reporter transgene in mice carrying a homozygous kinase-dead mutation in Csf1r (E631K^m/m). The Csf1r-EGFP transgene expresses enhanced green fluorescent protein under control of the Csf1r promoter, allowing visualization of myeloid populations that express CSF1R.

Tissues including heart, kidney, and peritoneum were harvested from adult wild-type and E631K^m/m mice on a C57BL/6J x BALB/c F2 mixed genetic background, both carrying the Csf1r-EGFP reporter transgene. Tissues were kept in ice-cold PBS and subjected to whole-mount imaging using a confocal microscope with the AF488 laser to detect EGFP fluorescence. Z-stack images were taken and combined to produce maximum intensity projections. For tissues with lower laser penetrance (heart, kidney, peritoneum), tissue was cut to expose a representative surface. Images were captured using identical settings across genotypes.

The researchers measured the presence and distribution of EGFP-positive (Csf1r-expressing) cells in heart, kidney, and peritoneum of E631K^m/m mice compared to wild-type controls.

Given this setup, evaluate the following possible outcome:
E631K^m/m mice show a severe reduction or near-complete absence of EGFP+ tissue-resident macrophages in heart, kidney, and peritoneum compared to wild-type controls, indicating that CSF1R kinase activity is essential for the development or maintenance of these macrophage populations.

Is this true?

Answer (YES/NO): YES